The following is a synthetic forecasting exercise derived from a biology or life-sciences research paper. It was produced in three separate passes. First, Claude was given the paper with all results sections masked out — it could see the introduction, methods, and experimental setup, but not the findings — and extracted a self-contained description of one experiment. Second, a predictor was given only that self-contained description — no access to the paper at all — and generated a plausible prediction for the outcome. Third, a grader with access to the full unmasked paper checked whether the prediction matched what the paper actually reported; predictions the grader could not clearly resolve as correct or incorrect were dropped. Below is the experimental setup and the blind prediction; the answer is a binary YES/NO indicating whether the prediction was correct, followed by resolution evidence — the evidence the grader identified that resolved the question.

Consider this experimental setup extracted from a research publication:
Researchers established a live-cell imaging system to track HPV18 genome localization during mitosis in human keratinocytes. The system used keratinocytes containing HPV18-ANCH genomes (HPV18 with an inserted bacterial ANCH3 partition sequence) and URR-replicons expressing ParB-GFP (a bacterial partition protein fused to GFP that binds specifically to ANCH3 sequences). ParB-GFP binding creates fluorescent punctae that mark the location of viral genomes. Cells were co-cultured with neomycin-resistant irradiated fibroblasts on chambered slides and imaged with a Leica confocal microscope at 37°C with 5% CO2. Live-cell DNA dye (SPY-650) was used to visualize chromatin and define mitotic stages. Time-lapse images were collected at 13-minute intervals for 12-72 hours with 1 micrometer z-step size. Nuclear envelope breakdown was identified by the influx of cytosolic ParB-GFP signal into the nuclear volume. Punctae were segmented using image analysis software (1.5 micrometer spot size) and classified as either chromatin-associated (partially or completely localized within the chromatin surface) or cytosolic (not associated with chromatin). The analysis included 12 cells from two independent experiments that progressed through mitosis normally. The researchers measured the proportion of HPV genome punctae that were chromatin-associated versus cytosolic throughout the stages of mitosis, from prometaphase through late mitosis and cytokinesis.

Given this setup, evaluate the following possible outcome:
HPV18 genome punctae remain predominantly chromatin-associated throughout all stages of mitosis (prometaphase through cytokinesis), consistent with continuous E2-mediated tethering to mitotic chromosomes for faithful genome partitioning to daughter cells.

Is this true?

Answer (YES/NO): NO